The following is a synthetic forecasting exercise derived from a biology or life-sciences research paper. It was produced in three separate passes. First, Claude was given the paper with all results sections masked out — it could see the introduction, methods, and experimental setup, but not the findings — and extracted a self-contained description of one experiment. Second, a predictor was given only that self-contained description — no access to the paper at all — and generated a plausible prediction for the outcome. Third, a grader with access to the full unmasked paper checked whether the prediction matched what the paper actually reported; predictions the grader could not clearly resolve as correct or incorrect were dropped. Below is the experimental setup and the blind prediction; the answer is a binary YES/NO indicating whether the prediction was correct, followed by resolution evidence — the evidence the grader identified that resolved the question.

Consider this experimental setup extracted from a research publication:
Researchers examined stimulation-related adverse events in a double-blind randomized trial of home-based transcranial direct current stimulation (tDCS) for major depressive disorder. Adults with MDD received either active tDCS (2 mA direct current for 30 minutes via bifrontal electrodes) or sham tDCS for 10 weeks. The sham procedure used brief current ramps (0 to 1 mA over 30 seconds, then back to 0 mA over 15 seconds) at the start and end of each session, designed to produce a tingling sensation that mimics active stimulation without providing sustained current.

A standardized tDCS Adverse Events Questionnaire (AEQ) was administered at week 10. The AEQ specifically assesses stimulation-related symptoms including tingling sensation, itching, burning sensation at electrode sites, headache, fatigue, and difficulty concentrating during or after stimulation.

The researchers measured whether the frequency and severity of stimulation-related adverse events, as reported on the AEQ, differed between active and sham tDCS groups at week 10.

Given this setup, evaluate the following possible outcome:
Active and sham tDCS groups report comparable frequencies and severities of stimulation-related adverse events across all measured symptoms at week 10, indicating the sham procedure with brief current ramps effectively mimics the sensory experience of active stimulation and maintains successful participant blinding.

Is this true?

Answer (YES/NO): NO